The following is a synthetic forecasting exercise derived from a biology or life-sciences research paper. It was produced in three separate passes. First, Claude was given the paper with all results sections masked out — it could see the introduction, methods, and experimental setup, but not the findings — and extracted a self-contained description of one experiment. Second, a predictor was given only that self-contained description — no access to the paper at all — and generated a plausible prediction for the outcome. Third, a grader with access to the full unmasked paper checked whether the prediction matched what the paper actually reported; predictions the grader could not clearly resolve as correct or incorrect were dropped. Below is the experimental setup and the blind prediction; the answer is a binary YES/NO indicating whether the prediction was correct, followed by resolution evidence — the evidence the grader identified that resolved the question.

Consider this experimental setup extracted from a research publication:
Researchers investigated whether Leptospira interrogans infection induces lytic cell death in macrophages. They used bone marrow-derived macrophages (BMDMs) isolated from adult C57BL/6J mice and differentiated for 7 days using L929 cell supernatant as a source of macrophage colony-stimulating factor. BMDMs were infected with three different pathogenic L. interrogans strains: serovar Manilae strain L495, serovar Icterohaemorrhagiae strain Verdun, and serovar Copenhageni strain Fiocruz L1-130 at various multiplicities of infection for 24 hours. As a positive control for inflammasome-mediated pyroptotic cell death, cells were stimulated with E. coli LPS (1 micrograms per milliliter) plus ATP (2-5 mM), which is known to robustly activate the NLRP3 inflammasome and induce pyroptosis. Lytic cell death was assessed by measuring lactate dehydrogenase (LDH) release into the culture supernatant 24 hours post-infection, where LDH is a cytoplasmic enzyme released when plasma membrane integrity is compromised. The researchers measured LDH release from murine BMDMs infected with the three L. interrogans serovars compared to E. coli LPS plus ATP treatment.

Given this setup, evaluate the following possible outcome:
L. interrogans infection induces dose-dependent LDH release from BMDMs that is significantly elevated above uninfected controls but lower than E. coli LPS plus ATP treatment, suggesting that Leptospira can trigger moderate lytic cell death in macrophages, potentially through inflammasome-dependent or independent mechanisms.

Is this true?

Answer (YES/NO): NO